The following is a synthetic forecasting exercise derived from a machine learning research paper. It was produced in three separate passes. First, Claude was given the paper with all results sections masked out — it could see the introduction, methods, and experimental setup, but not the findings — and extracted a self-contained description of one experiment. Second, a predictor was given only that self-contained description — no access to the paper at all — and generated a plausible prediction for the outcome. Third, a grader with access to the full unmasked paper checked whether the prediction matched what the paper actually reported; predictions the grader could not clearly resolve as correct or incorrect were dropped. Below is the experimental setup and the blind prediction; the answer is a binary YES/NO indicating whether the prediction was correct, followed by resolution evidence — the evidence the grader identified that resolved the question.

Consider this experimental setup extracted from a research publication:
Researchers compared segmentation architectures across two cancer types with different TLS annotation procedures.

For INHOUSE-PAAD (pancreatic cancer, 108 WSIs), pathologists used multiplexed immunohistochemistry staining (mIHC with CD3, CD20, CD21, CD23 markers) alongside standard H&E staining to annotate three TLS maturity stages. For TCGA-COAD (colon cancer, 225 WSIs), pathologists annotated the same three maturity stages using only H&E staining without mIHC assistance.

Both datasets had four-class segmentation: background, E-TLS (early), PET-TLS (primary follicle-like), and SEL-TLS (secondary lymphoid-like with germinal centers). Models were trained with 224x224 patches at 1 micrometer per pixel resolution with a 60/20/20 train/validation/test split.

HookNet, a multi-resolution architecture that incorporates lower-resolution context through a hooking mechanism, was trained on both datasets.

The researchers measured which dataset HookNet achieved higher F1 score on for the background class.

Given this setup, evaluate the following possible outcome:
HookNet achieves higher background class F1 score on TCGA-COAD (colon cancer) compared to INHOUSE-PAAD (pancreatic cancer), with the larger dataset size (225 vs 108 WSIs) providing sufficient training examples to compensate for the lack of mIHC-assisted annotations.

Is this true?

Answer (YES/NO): YES